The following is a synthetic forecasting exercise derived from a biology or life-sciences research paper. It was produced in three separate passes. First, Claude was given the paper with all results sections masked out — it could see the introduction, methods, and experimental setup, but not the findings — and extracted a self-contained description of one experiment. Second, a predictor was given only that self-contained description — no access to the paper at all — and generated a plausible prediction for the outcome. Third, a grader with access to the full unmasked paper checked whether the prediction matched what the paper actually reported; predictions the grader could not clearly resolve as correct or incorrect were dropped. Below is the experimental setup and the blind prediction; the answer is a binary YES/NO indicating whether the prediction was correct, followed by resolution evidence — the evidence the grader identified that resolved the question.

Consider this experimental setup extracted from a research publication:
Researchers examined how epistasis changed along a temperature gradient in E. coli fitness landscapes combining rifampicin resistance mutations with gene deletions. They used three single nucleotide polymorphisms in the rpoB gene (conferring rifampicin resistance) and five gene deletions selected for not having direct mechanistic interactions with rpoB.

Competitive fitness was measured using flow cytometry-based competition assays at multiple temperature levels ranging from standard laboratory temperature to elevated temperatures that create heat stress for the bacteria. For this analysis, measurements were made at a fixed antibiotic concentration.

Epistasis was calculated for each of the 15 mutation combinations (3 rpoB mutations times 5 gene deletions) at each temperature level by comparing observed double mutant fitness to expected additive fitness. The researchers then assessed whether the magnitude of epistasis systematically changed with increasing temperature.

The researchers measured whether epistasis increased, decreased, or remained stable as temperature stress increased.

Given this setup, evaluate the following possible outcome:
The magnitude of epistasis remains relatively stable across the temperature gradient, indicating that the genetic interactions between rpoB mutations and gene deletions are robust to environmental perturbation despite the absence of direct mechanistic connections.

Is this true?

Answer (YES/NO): YES